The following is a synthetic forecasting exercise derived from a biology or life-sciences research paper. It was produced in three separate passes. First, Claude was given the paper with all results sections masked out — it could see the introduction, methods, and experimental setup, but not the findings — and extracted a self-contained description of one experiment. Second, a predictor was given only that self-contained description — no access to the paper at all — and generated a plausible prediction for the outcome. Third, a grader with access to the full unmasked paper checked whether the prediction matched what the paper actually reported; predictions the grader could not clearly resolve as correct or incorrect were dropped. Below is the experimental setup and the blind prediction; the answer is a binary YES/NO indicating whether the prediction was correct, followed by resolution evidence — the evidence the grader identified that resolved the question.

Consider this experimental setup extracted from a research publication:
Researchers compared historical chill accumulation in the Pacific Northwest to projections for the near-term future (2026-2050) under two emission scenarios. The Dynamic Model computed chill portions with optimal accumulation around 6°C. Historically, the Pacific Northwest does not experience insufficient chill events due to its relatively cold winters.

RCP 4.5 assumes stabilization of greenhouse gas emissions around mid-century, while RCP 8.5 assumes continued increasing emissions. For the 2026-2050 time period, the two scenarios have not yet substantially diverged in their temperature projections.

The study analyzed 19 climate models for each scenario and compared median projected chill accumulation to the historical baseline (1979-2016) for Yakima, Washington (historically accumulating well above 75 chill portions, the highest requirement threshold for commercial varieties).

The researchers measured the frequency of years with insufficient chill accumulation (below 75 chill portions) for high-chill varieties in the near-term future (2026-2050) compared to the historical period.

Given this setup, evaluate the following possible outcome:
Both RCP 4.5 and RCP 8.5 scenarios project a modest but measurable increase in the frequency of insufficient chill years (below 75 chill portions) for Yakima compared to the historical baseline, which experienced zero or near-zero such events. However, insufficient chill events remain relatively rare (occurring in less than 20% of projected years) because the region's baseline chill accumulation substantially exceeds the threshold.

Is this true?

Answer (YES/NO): NO